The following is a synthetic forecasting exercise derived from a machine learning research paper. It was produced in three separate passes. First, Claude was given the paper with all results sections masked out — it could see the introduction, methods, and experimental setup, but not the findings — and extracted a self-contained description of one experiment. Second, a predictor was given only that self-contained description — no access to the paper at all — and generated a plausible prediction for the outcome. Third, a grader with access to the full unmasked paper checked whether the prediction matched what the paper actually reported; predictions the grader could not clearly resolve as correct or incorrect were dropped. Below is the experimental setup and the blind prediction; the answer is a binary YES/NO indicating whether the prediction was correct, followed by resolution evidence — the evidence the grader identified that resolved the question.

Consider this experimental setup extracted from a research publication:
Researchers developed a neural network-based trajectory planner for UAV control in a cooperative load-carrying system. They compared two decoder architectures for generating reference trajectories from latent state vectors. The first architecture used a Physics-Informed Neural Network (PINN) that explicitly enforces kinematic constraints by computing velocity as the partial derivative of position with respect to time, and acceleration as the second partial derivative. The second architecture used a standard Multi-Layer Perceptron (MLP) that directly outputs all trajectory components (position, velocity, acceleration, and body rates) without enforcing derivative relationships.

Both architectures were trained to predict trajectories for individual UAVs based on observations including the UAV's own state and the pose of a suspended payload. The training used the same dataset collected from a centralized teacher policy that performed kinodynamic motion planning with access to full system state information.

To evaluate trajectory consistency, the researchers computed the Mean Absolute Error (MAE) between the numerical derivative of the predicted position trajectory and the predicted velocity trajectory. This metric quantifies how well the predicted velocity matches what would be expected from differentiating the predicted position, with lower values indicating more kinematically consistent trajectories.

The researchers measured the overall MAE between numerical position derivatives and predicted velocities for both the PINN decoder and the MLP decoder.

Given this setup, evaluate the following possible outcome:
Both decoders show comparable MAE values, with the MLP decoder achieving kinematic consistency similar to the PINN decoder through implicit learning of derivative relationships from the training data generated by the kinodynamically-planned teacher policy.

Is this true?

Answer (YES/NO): NO